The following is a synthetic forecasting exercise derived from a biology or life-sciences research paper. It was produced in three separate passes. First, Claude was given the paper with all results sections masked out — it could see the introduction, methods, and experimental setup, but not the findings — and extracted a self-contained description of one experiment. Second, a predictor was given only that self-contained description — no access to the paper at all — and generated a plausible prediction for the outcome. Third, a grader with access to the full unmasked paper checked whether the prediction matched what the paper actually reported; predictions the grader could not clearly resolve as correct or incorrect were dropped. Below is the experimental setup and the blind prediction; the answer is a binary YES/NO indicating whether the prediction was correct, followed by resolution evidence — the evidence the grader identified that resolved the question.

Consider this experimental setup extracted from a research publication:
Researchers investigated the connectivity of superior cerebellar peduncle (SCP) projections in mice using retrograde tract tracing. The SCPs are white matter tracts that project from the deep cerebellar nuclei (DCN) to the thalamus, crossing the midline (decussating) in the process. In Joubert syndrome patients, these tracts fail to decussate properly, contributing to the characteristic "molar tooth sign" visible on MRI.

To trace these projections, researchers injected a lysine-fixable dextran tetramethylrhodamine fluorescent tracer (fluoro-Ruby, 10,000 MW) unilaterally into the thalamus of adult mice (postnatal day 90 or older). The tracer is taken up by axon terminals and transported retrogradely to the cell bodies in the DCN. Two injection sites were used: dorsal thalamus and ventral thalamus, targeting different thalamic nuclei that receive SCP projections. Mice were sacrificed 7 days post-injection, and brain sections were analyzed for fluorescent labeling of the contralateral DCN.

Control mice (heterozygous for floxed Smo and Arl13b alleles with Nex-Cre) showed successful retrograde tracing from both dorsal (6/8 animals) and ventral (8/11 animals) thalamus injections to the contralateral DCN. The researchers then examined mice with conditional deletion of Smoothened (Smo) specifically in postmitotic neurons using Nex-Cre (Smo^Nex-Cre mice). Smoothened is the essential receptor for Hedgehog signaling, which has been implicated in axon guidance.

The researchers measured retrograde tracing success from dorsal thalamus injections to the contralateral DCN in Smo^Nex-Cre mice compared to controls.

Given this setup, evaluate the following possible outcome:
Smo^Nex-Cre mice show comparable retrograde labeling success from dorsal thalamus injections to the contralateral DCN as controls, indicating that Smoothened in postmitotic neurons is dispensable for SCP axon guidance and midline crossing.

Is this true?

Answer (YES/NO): NO